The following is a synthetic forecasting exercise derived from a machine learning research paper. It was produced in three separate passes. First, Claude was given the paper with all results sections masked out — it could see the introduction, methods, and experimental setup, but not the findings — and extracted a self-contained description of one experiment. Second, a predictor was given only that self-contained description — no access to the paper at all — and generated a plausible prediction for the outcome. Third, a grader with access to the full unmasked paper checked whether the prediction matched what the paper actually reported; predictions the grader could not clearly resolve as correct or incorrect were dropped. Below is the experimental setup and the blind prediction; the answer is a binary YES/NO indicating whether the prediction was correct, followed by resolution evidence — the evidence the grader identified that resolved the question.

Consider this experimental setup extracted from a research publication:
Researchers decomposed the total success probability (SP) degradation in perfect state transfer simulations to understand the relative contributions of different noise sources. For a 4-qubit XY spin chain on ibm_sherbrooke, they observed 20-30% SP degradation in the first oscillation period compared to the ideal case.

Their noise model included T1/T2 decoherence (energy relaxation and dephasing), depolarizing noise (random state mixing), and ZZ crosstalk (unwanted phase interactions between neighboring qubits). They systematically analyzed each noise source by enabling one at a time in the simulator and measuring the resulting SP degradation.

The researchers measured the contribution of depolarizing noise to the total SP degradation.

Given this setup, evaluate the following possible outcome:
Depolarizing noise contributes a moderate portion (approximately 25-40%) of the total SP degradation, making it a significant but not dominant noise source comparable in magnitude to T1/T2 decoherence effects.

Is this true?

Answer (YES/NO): NO